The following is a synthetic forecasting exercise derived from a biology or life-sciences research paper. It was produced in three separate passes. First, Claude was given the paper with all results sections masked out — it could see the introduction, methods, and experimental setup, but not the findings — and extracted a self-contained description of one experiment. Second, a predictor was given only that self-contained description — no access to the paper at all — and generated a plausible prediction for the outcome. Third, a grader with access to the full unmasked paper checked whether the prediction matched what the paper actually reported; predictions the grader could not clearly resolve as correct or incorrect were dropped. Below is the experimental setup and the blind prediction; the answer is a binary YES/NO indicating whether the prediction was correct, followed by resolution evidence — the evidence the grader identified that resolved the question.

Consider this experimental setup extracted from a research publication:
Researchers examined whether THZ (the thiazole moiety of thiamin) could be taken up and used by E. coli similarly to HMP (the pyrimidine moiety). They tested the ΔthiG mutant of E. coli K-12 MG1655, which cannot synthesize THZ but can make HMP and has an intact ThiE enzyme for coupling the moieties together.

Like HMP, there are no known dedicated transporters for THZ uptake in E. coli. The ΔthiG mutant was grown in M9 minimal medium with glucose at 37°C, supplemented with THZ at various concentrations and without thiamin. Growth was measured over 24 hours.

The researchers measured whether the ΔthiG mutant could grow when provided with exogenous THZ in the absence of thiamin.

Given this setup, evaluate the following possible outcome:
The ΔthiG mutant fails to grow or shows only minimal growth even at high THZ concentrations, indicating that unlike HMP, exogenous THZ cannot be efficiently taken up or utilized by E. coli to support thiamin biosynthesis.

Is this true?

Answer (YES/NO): NO